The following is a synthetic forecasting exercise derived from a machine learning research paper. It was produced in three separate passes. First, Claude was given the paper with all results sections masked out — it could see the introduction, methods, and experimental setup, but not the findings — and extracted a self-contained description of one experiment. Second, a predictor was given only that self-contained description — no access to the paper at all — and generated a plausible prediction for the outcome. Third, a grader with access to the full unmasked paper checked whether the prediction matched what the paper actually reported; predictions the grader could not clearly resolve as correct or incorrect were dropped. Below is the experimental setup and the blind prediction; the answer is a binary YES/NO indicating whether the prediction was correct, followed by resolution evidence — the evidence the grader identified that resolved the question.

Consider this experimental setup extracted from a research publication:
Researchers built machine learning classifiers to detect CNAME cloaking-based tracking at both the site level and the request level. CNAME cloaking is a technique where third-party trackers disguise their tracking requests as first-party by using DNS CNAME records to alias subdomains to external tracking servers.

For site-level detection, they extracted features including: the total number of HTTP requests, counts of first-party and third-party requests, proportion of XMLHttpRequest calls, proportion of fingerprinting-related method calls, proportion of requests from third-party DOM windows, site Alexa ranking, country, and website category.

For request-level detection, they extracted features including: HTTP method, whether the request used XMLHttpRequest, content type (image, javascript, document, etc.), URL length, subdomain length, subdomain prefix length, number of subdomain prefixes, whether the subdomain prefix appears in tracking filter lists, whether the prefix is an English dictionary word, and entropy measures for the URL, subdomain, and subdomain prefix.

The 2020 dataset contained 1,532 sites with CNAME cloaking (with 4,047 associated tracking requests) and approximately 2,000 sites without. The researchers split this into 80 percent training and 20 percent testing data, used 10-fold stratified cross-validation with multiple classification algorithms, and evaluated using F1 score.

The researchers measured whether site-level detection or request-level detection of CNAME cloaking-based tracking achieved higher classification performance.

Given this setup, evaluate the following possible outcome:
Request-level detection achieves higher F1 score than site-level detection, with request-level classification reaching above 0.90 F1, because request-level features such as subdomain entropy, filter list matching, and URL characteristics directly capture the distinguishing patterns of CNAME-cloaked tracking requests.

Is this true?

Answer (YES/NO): NO